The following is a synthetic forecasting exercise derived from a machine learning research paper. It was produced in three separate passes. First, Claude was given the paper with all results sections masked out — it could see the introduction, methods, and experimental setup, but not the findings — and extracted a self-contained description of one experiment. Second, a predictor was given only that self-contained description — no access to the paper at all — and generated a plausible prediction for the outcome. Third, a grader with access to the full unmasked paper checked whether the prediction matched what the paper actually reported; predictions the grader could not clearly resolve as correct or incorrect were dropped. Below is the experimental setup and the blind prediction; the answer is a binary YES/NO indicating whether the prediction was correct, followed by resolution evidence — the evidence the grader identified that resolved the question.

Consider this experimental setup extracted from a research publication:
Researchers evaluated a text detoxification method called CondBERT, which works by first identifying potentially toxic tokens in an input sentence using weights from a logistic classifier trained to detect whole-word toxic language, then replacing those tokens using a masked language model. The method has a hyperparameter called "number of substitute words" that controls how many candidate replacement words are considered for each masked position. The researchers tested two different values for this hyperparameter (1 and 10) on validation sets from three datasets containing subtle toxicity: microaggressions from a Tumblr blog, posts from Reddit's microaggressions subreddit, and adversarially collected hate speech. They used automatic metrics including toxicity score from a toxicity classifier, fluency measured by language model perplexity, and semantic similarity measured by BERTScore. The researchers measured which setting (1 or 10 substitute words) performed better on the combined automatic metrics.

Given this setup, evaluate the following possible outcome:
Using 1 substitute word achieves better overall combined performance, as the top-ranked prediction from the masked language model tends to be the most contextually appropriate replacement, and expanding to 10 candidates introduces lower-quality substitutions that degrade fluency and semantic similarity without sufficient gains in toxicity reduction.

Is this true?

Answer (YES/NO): YES